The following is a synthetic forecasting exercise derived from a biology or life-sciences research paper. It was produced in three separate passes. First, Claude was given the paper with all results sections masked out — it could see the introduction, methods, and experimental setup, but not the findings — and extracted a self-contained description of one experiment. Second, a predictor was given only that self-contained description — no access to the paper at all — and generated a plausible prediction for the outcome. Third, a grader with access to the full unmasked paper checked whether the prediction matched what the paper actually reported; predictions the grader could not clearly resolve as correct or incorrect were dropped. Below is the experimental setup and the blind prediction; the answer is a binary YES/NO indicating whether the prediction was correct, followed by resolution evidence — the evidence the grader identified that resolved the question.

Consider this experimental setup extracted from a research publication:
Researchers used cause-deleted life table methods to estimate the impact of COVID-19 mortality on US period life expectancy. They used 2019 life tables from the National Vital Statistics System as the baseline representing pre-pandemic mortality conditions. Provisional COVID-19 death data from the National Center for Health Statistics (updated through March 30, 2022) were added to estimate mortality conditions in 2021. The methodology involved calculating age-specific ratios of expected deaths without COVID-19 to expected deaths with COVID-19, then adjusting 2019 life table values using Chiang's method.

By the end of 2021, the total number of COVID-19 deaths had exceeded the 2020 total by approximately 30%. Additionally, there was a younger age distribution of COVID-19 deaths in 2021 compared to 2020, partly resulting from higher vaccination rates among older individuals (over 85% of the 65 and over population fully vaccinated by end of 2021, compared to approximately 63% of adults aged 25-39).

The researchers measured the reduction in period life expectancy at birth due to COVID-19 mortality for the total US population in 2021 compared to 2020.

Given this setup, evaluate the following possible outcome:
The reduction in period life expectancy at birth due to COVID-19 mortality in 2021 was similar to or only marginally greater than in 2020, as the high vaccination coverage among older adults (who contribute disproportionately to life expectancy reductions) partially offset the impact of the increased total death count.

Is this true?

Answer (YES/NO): NO